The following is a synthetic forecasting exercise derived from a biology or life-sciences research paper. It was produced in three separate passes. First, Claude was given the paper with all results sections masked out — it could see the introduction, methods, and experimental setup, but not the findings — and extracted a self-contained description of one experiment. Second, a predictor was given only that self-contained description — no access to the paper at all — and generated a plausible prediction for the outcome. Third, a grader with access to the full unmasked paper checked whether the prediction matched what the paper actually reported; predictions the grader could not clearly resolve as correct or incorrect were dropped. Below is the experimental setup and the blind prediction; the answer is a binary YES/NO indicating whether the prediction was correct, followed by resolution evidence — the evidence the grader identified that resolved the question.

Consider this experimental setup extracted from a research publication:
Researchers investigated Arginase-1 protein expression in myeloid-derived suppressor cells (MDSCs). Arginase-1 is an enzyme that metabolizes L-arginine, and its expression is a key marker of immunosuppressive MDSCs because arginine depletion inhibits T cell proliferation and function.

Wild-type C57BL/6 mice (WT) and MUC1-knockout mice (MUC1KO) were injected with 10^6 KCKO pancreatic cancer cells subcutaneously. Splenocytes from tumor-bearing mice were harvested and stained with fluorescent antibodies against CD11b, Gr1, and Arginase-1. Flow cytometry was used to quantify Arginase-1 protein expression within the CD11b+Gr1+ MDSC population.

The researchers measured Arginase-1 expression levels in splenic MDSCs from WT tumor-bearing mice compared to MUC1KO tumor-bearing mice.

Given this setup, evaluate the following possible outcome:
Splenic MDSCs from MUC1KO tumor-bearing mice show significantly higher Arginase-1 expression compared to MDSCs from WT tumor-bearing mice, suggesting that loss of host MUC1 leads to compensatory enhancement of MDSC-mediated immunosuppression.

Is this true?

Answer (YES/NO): NO